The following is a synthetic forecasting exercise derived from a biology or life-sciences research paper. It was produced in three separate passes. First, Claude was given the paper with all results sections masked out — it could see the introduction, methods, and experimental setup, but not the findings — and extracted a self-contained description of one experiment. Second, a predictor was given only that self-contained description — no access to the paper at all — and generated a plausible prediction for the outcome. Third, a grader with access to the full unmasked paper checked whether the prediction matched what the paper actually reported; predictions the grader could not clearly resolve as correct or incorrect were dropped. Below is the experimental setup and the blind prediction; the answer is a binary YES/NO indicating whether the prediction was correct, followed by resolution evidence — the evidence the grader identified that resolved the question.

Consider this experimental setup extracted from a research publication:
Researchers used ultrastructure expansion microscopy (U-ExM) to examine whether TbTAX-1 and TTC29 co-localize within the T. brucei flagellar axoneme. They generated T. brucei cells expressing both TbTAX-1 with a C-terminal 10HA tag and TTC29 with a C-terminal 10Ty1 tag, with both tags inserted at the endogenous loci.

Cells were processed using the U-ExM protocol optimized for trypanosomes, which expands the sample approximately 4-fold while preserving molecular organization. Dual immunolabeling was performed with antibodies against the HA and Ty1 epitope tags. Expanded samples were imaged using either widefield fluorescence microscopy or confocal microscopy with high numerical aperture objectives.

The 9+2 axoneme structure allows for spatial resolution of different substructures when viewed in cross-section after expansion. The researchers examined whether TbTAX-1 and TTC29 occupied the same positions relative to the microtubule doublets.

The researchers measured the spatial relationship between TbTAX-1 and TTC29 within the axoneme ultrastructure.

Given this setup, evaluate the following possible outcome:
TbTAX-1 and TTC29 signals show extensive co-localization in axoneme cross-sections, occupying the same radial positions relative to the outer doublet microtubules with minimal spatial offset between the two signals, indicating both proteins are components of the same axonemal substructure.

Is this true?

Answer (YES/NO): NO